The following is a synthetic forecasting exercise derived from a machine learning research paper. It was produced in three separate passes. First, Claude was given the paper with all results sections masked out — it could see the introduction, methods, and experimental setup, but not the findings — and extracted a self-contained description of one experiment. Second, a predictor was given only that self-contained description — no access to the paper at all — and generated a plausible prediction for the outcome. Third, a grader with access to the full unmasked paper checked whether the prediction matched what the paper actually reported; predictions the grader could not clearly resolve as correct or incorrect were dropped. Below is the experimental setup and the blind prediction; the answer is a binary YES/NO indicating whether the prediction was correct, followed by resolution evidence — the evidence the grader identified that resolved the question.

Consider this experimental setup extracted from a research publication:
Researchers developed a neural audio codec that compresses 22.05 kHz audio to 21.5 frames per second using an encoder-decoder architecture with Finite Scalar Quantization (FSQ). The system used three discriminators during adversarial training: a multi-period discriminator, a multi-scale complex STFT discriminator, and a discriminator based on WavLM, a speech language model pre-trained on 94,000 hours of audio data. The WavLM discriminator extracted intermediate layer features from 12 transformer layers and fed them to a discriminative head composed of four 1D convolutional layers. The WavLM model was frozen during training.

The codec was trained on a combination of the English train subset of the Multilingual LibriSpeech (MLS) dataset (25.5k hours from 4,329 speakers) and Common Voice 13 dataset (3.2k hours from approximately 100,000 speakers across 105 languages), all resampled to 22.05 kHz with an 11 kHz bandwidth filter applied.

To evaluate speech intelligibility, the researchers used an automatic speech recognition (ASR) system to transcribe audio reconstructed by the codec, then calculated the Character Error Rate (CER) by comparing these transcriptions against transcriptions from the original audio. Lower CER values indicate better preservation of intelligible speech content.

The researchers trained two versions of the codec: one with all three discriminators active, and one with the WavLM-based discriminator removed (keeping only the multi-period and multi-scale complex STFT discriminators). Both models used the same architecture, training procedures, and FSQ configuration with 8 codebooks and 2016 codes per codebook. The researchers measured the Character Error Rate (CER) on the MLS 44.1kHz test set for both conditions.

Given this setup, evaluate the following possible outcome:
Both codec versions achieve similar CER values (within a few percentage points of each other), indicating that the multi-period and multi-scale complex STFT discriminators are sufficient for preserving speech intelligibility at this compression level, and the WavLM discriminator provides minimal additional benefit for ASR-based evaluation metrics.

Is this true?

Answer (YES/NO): NO